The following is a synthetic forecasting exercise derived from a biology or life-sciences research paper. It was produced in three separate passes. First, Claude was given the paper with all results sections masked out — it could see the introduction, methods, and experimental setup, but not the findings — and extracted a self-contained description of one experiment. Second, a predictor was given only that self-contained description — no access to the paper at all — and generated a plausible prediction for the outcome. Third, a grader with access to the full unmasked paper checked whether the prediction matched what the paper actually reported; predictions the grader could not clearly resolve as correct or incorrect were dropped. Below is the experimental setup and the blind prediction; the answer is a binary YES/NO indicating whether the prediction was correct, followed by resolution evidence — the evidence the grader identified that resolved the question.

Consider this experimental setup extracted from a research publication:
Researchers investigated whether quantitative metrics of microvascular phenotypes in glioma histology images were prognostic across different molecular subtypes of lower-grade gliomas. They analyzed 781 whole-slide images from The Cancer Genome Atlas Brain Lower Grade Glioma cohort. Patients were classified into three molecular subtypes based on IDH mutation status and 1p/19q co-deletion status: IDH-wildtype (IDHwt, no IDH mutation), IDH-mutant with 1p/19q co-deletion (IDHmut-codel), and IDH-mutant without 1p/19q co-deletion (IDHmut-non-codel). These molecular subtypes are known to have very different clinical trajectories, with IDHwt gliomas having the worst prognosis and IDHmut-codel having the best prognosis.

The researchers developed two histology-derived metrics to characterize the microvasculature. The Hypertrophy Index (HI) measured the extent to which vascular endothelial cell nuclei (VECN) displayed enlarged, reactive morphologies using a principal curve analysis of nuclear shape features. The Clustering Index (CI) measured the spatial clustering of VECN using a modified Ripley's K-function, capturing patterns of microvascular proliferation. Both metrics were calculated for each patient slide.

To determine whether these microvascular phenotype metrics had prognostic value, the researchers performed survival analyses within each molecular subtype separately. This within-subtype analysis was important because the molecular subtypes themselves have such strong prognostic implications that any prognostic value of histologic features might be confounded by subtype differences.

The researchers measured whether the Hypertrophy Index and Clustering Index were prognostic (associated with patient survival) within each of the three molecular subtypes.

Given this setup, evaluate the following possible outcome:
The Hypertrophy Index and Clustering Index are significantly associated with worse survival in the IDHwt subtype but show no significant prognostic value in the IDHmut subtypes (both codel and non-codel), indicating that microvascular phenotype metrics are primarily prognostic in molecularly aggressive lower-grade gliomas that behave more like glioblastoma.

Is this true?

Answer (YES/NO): NO